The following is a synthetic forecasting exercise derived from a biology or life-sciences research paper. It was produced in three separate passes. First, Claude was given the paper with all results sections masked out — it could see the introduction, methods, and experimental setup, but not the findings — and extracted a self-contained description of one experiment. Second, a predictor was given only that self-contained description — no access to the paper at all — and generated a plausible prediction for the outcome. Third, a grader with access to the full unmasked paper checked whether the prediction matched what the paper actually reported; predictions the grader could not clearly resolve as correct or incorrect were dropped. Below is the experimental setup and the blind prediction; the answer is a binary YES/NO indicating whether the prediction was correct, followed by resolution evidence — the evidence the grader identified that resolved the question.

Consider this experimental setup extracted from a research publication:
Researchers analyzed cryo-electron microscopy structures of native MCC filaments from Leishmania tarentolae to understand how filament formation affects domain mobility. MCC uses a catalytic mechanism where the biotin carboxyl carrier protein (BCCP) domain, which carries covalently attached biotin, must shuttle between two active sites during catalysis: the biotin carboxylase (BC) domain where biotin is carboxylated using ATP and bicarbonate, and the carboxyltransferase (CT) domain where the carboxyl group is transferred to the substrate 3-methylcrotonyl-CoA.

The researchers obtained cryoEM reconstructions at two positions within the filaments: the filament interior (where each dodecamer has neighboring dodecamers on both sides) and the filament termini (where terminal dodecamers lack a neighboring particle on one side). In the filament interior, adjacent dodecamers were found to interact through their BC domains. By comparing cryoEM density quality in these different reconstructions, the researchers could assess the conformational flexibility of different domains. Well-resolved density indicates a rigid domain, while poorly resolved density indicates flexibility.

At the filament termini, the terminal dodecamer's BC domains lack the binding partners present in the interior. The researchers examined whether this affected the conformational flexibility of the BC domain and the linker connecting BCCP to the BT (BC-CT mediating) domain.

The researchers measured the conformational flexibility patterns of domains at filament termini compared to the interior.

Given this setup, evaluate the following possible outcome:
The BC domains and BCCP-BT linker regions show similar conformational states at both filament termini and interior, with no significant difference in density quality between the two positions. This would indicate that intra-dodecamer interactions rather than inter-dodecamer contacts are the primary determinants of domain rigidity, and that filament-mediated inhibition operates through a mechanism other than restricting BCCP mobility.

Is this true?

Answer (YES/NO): NO